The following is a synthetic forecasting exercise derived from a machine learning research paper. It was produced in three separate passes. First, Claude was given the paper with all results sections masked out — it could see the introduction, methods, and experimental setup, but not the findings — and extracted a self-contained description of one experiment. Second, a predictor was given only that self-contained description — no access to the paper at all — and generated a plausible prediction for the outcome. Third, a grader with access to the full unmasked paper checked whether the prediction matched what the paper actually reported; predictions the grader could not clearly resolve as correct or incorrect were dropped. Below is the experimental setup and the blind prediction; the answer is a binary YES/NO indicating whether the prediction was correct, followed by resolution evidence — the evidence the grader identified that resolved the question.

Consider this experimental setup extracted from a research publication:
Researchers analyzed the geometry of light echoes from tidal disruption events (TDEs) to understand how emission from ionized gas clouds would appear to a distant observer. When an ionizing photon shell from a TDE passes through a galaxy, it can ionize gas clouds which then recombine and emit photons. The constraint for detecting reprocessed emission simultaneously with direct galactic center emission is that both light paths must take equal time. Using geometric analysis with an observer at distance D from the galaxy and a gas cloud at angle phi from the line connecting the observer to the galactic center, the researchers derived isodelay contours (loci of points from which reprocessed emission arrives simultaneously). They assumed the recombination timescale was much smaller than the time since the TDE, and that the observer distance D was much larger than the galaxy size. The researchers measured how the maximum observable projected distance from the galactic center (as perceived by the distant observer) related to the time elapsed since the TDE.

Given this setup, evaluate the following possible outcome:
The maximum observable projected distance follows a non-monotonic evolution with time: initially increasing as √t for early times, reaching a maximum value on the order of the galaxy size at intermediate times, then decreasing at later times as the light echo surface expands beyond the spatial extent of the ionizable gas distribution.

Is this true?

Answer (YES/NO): YES